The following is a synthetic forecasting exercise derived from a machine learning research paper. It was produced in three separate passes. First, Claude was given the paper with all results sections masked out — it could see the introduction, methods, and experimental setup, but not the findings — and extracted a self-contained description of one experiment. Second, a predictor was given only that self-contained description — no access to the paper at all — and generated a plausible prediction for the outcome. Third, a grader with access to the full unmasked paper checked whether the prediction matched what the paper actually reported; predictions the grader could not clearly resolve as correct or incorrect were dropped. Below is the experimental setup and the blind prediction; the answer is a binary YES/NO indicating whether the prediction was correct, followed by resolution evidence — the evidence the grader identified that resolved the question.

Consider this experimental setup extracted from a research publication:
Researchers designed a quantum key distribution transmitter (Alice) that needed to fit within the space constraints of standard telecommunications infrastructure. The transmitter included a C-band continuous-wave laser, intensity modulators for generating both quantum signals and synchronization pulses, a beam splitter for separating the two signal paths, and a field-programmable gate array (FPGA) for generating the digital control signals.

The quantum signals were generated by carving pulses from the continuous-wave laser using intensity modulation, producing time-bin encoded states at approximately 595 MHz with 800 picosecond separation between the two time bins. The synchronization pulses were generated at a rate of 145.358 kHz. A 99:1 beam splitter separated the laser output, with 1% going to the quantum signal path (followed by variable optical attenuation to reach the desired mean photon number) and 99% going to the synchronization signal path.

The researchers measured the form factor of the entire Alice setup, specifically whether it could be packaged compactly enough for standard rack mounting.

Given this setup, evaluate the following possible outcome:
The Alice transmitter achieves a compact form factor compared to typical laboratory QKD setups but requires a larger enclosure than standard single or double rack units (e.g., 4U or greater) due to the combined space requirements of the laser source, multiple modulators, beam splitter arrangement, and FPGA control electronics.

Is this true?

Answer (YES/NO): NO